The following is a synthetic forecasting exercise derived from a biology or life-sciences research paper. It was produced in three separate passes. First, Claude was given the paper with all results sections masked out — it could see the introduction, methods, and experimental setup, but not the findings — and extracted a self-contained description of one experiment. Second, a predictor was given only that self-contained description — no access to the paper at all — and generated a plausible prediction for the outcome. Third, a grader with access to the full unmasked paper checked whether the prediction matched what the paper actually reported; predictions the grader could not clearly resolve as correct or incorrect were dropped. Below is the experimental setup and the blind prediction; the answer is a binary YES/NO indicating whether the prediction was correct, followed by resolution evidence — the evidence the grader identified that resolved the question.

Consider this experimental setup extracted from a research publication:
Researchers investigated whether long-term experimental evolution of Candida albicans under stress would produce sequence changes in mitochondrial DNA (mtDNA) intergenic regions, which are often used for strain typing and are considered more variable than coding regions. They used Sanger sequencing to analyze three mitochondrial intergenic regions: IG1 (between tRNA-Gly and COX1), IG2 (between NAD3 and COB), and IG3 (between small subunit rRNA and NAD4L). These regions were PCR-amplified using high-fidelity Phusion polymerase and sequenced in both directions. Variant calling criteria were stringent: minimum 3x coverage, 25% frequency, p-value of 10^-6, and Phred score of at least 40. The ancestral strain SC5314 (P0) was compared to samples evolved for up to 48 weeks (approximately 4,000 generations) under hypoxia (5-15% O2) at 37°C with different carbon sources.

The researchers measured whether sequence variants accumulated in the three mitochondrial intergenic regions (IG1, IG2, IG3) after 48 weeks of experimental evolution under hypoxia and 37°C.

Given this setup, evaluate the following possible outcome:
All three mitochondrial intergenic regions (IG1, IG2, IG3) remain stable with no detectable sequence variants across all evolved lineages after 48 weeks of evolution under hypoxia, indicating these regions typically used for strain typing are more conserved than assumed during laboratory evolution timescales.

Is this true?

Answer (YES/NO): YES